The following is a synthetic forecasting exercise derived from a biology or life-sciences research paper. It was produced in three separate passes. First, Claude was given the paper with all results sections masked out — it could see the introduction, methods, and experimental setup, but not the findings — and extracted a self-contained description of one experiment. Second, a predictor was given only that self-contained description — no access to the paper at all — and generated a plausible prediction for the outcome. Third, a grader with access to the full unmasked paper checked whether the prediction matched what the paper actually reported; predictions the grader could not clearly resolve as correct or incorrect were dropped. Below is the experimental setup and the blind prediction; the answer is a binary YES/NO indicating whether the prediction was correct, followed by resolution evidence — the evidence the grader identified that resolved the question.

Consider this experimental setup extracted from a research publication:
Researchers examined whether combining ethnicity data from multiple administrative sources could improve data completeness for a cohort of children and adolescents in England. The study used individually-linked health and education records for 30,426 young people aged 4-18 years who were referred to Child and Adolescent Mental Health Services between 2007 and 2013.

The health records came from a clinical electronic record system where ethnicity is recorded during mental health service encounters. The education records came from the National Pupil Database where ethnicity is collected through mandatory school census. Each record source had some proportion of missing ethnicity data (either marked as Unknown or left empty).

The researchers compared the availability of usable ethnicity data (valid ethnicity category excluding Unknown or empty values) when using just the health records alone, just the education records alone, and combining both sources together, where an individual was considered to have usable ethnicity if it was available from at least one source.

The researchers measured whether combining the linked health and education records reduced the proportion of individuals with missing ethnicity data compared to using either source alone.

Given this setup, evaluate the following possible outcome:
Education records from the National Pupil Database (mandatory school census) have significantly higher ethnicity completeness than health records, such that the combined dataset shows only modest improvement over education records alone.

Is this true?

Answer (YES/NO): NO